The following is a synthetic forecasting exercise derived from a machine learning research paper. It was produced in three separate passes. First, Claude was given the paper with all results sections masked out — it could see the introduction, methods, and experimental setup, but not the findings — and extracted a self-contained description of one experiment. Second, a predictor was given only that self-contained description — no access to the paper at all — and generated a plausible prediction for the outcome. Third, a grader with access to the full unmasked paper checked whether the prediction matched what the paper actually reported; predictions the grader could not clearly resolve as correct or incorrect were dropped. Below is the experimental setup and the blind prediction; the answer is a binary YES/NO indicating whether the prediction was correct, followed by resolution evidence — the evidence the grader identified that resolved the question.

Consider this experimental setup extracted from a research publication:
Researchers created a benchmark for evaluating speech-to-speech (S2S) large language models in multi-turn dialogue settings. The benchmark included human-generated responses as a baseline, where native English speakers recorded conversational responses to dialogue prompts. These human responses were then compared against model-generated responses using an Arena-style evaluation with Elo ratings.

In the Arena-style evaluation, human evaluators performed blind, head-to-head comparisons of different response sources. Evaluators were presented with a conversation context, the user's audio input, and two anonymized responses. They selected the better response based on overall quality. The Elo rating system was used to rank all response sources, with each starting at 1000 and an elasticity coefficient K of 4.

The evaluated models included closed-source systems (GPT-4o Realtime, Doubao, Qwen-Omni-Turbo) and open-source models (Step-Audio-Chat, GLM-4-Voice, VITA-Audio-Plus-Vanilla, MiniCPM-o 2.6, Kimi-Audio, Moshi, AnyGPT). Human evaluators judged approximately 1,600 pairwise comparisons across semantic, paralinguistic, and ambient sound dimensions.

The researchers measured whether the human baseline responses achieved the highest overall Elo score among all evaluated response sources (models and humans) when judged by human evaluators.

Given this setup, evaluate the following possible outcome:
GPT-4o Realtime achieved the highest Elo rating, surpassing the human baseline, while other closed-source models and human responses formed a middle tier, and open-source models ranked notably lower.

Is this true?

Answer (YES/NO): NO